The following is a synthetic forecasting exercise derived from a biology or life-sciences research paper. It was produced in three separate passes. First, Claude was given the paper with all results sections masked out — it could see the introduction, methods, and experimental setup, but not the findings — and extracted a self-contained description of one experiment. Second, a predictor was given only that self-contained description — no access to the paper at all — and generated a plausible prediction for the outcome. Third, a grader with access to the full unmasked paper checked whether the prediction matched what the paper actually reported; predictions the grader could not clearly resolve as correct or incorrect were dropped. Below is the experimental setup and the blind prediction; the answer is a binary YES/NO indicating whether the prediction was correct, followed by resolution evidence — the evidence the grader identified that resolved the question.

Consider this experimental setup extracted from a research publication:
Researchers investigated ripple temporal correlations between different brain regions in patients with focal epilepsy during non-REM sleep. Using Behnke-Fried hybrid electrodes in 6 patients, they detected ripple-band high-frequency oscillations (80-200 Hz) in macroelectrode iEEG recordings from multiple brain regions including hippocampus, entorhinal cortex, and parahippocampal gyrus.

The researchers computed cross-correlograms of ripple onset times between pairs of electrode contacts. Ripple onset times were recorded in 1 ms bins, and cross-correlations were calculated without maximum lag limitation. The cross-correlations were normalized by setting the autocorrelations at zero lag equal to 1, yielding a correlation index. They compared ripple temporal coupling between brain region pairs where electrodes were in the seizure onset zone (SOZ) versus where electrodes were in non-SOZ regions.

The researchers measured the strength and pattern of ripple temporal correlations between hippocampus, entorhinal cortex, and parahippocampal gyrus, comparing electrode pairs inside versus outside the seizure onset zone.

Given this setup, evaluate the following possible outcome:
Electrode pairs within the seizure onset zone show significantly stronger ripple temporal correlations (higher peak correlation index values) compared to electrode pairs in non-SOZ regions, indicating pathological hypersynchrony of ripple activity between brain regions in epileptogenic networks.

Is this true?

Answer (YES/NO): NO